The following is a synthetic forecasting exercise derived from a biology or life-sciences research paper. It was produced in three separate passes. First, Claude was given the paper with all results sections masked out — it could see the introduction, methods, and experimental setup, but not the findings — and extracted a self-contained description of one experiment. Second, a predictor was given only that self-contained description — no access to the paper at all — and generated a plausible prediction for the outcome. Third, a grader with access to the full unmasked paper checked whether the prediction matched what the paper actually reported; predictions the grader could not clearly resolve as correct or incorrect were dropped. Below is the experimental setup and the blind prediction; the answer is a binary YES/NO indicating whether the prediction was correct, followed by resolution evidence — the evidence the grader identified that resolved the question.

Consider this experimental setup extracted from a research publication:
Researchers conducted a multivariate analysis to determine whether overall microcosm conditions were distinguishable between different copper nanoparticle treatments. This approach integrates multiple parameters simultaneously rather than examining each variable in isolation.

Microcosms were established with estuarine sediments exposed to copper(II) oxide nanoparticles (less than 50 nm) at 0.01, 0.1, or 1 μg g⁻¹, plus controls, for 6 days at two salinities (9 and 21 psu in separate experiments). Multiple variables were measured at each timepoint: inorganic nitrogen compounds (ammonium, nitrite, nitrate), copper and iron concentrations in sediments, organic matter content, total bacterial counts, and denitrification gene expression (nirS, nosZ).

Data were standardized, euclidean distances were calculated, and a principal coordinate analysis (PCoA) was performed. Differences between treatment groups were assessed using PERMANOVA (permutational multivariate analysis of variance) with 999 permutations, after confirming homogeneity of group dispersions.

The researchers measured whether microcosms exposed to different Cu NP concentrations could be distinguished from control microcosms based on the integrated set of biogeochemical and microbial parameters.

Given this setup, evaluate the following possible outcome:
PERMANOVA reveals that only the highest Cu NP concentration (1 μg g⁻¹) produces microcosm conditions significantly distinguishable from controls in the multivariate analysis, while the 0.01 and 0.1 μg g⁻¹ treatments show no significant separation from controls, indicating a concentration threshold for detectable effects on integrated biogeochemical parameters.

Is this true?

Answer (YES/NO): NO